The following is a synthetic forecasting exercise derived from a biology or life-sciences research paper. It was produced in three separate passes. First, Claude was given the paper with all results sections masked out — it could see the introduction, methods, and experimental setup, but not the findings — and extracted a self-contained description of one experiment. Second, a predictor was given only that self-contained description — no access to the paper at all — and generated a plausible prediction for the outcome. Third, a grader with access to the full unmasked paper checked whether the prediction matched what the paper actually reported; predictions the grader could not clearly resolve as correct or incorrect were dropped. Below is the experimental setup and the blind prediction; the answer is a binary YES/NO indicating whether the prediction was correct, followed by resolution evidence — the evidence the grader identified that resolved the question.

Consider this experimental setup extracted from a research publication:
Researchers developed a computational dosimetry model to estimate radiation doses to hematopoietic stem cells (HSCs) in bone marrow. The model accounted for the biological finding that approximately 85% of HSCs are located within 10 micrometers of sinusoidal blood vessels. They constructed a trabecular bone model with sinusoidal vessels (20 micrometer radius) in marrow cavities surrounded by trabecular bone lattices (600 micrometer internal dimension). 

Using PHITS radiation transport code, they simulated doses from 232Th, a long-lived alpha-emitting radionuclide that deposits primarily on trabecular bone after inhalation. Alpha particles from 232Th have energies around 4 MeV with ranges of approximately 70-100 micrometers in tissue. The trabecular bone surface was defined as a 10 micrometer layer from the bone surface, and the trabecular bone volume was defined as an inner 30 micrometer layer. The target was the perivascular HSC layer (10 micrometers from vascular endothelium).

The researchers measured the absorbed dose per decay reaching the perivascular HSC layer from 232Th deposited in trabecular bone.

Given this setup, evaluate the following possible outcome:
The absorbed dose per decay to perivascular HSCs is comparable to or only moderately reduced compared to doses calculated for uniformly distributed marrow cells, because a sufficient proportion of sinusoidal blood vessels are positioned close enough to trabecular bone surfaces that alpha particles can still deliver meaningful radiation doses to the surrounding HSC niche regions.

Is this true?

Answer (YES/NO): NO